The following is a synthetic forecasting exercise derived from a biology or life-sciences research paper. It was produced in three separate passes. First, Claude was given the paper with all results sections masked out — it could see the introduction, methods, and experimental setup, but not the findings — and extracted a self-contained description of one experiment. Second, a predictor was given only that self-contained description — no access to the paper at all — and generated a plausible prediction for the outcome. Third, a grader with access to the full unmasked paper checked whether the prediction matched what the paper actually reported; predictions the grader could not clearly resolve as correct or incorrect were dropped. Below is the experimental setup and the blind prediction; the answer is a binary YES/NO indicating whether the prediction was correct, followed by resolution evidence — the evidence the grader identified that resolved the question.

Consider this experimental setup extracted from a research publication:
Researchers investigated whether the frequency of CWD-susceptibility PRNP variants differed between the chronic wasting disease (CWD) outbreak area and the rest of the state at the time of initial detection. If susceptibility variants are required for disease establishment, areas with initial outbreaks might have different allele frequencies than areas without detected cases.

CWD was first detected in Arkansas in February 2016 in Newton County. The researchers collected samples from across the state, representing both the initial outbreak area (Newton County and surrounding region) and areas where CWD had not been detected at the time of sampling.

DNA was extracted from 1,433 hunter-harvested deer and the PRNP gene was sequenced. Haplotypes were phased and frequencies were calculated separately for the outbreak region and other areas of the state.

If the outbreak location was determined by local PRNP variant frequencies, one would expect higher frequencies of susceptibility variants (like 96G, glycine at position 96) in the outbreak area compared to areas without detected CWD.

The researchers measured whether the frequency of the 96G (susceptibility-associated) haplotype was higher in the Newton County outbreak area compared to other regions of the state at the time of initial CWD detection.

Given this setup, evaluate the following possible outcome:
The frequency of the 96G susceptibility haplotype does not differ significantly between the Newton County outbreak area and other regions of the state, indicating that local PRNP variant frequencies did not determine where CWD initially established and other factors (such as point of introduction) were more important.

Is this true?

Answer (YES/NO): NO